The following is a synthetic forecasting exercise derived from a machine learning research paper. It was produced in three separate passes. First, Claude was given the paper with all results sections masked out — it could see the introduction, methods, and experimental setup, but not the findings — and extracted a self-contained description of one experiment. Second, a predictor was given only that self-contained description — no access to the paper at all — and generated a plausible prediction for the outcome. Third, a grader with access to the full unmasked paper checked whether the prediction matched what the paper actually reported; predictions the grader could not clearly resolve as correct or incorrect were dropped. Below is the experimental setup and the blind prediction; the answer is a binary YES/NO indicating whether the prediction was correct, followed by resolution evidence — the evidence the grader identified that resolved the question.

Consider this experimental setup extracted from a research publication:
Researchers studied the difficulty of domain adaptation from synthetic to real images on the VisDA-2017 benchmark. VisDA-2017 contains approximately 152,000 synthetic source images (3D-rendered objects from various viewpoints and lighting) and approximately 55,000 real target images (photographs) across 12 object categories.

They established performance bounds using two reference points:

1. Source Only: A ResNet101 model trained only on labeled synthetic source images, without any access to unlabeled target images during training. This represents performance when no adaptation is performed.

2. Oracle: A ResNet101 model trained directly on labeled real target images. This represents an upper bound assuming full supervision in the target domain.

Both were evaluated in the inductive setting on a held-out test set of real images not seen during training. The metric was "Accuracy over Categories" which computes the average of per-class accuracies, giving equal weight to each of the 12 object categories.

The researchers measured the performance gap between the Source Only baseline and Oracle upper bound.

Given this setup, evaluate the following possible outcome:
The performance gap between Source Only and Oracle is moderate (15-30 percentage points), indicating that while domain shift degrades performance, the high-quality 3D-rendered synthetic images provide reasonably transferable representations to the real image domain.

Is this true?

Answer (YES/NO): NO